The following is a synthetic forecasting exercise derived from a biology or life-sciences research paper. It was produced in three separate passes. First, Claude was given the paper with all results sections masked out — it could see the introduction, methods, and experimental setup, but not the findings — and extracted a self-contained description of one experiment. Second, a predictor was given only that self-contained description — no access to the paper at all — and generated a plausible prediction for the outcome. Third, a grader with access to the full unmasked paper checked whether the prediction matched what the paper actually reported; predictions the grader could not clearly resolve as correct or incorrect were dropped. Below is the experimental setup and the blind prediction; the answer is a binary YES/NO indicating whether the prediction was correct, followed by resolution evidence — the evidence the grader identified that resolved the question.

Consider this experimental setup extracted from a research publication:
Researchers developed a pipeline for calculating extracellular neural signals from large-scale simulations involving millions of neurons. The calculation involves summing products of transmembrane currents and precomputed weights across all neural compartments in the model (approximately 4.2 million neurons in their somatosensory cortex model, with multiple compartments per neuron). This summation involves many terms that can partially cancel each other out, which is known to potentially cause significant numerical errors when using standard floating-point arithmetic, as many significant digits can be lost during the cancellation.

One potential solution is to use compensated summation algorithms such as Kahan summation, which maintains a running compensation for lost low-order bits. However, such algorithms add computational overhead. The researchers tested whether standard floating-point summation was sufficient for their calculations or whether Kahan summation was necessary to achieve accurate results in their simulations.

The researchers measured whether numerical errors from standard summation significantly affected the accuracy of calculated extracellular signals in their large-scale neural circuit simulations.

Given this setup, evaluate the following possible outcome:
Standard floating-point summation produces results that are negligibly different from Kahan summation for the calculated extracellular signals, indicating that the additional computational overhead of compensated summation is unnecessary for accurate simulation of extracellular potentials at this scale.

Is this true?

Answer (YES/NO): YES